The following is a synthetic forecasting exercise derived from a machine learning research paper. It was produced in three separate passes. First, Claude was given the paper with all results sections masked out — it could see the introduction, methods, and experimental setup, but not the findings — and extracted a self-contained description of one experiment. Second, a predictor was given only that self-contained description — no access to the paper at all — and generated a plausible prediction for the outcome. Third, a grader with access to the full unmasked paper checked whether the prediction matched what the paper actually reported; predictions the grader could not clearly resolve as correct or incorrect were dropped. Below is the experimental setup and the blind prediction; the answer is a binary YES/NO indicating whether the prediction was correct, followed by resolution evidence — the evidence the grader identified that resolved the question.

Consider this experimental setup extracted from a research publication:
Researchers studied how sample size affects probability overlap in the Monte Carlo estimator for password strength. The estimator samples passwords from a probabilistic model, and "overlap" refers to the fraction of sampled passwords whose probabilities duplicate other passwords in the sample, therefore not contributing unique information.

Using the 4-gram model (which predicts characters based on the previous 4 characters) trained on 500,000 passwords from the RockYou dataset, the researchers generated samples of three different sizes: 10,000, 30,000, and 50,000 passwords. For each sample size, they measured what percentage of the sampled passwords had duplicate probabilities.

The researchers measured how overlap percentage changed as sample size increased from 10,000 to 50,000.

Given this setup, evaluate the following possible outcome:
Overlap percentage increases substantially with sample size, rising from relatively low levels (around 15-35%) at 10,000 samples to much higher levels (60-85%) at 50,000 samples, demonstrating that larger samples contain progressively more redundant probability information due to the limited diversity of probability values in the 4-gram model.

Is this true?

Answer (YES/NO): NO